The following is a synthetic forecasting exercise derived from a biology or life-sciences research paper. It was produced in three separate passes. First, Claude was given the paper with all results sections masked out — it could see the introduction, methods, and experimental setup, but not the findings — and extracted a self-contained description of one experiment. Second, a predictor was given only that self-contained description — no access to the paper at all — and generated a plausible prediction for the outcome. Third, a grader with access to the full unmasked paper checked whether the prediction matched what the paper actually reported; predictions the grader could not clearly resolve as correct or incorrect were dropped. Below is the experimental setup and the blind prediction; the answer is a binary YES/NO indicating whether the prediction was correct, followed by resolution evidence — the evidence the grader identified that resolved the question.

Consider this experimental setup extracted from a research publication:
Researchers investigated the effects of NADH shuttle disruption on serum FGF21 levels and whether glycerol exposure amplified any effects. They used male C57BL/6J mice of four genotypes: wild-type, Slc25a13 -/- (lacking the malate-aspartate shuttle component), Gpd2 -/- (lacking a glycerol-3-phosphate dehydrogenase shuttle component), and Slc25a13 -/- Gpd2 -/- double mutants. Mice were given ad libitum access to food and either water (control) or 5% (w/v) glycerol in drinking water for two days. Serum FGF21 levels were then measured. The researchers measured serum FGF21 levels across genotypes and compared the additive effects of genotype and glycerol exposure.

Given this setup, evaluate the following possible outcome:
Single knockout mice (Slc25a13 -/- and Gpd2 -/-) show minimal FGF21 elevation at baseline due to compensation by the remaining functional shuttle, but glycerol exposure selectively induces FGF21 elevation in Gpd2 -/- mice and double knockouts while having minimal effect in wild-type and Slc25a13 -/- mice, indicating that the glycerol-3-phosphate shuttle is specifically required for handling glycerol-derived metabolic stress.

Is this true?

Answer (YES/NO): NO